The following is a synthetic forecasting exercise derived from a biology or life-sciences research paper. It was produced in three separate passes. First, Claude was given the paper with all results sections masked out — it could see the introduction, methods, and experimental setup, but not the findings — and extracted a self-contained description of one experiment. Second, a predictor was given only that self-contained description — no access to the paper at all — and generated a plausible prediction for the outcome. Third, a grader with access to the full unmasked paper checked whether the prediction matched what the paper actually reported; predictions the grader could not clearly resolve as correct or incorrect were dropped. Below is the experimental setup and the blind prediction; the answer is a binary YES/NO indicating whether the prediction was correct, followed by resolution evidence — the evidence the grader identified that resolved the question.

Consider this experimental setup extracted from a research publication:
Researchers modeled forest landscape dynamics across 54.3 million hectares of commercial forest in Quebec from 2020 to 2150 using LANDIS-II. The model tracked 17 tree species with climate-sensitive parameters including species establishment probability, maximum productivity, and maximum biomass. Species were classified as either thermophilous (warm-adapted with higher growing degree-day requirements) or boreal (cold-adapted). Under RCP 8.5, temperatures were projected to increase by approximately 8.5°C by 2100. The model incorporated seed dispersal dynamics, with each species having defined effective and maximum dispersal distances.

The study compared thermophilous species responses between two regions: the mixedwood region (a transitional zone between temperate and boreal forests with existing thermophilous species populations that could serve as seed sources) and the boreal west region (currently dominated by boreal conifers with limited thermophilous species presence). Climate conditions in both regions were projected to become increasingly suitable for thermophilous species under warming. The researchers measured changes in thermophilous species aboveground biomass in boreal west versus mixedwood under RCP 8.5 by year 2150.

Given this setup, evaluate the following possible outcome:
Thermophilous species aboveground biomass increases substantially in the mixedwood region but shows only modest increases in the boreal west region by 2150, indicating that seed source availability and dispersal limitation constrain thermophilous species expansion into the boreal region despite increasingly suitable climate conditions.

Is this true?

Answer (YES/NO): YES